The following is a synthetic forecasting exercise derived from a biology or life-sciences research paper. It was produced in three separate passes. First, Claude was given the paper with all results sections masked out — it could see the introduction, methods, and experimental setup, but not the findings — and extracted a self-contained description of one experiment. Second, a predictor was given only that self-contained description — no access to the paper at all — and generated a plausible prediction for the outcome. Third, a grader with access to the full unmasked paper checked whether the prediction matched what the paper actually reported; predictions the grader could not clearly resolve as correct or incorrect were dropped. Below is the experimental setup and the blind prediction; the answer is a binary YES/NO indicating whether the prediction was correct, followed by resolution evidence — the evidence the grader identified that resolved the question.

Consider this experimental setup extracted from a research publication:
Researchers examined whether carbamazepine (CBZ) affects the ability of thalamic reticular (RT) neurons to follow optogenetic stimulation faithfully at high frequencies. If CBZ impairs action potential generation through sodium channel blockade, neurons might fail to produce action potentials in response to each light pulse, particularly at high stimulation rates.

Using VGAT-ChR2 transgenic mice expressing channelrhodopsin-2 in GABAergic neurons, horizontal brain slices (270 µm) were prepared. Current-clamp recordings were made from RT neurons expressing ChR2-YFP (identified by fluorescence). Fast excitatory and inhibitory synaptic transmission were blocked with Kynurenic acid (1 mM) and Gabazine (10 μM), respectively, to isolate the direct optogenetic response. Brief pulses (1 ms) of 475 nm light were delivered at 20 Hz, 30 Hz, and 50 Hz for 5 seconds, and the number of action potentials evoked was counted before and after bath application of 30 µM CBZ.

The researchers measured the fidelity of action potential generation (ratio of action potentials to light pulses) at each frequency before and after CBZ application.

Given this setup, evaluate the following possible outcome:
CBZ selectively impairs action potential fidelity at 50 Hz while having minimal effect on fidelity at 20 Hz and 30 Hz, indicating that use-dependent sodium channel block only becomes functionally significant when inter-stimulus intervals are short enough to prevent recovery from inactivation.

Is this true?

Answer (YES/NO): NO